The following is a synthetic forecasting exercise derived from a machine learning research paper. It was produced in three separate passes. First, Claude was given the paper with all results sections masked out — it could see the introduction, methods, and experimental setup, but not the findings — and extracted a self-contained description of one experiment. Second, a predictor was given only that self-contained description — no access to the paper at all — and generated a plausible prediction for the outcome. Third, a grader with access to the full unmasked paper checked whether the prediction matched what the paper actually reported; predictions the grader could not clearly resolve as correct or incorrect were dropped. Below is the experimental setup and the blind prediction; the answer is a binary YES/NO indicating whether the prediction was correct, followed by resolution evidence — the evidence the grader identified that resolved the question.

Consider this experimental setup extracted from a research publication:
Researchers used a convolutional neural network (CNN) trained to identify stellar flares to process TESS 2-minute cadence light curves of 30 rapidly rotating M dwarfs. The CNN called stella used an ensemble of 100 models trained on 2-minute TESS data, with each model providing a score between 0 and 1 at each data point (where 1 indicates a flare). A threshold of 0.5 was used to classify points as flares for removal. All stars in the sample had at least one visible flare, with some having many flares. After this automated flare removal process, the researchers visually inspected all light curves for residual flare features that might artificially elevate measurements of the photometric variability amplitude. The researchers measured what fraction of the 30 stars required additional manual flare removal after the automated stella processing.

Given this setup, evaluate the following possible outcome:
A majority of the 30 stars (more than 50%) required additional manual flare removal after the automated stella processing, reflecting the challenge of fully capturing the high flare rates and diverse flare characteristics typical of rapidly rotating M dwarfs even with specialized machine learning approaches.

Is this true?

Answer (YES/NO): NO